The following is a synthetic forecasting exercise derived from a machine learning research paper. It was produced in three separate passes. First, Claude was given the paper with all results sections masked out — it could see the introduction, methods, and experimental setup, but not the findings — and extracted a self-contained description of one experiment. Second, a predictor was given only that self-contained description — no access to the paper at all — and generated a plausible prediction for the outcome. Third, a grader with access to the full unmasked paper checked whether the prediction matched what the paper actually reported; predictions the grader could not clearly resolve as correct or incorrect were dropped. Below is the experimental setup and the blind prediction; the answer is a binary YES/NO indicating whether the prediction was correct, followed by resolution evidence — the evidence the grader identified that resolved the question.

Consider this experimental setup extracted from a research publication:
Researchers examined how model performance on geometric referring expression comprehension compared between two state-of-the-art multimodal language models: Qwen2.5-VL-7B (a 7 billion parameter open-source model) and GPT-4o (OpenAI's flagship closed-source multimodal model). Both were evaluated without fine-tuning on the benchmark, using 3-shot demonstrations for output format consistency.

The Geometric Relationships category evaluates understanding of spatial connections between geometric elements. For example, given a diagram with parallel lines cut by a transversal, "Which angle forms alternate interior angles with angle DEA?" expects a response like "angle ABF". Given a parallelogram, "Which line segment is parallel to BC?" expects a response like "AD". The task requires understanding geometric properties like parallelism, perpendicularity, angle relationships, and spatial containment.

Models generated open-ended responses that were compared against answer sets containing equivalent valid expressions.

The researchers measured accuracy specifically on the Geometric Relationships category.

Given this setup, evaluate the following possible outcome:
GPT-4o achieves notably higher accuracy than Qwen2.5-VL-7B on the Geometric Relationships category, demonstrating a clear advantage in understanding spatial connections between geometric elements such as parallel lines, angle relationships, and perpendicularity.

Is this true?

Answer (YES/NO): NO